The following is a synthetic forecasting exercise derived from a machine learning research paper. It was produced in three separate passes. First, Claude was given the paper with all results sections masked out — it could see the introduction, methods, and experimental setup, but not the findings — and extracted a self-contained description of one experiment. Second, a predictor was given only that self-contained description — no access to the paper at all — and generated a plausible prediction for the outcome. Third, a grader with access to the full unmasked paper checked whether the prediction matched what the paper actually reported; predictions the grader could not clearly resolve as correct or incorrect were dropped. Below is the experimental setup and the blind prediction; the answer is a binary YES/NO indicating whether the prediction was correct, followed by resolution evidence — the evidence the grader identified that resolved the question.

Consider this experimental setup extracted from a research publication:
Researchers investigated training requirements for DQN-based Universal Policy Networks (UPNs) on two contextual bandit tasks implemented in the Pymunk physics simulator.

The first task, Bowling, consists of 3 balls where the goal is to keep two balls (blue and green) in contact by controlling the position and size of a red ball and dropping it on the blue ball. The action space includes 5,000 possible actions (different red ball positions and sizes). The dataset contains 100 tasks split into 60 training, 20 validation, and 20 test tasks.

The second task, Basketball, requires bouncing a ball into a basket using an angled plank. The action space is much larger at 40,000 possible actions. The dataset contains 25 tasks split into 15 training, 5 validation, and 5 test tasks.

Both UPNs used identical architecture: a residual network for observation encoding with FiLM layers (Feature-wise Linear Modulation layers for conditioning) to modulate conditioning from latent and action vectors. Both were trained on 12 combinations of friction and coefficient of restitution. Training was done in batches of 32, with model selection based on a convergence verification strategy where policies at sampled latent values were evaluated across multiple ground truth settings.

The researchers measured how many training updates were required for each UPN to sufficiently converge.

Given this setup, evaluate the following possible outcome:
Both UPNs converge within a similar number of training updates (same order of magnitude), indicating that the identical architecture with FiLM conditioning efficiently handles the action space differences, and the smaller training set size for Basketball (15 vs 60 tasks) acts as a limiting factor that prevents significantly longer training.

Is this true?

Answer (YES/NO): YES